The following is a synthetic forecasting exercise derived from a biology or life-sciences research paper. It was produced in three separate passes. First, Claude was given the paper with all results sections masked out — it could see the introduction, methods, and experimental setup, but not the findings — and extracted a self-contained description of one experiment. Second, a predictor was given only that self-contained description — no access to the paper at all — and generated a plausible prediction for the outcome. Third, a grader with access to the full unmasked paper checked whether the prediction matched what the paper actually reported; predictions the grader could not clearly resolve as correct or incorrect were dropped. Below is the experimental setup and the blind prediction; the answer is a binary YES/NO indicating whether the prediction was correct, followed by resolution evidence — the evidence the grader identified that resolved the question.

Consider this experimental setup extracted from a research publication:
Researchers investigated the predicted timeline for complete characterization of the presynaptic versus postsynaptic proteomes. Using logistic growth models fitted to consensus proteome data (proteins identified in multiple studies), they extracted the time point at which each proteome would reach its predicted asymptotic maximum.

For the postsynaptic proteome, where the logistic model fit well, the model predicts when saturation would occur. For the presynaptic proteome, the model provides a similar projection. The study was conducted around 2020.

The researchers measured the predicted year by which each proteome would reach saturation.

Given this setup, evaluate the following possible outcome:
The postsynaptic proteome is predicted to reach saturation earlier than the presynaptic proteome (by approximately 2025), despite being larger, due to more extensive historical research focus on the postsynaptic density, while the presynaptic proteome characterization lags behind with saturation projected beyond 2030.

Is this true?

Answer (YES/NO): YES